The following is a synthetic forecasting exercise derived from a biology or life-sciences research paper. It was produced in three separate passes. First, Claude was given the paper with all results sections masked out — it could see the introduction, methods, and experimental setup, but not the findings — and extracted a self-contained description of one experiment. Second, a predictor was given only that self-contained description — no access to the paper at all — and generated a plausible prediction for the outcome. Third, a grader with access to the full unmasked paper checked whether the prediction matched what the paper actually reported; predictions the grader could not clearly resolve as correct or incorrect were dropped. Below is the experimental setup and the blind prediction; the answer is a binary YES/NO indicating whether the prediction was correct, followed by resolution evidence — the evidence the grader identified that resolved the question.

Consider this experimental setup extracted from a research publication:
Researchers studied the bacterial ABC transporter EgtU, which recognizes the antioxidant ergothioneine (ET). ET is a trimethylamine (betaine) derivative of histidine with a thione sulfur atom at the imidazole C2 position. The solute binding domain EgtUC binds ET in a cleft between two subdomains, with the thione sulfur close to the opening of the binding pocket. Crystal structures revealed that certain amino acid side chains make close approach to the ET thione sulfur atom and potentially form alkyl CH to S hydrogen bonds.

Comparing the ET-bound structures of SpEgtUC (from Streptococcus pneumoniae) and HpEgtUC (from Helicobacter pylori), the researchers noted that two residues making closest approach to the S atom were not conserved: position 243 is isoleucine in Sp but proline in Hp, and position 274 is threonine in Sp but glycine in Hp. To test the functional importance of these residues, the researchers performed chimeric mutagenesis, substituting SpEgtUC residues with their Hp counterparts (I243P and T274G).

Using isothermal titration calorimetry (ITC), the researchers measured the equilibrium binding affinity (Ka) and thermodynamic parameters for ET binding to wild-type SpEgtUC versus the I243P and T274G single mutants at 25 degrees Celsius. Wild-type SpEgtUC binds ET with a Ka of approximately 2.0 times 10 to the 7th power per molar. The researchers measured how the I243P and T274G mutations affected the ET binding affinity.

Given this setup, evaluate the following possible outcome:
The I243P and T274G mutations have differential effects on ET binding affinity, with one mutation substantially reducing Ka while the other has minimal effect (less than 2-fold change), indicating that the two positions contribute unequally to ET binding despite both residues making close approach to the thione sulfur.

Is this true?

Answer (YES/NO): YES